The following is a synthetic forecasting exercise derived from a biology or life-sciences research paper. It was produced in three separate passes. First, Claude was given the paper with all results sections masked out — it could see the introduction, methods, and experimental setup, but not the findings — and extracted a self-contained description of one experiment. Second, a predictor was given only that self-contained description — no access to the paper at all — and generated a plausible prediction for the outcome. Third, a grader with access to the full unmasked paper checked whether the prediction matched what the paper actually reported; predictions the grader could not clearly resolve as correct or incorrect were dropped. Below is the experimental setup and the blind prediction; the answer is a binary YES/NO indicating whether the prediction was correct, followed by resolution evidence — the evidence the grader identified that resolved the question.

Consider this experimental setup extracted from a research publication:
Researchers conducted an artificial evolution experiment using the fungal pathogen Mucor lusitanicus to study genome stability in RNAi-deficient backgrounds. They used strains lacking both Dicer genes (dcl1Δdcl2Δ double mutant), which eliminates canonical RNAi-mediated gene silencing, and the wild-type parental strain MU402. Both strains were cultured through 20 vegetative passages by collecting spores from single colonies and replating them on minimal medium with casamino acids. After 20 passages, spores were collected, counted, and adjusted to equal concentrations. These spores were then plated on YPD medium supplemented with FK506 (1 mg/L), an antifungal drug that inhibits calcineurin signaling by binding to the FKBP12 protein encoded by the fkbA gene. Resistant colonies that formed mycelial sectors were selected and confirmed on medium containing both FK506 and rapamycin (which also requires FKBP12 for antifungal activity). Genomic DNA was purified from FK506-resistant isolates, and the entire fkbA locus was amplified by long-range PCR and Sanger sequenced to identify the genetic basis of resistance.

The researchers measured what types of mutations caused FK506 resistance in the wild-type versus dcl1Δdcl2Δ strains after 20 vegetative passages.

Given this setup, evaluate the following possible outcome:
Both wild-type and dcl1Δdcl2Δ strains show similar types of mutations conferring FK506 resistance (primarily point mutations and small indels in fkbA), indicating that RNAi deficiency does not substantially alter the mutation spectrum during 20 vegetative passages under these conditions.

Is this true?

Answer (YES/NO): NO